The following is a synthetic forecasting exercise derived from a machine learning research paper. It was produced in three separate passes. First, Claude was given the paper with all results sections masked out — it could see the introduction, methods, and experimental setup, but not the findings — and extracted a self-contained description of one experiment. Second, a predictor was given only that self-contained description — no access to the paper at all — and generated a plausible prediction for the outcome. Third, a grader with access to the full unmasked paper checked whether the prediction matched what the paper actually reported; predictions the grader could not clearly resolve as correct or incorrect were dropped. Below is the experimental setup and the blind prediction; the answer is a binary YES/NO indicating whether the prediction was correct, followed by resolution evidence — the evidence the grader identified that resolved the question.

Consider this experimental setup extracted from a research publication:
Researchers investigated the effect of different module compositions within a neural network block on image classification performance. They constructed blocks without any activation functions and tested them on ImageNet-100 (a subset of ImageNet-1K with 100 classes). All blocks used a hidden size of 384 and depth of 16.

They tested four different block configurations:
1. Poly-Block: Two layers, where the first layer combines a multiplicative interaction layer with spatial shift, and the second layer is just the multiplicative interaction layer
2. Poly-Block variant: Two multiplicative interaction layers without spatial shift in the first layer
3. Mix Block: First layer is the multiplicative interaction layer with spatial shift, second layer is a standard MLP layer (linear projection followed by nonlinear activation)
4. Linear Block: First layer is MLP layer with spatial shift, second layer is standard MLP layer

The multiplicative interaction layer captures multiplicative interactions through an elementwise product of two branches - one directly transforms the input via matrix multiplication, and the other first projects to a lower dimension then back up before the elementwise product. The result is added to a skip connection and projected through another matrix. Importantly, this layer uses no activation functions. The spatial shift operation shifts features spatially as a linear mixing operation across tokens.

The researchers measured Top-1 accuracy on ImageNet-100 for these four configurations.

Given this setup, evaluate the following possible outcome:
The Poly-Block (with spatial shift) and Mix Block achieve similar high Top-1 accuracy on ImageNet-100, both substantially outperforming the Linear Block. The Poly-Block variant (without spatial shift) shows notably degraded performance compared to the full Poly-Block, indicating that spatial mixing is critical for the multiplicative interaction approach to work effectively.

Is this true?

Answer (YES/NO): NO